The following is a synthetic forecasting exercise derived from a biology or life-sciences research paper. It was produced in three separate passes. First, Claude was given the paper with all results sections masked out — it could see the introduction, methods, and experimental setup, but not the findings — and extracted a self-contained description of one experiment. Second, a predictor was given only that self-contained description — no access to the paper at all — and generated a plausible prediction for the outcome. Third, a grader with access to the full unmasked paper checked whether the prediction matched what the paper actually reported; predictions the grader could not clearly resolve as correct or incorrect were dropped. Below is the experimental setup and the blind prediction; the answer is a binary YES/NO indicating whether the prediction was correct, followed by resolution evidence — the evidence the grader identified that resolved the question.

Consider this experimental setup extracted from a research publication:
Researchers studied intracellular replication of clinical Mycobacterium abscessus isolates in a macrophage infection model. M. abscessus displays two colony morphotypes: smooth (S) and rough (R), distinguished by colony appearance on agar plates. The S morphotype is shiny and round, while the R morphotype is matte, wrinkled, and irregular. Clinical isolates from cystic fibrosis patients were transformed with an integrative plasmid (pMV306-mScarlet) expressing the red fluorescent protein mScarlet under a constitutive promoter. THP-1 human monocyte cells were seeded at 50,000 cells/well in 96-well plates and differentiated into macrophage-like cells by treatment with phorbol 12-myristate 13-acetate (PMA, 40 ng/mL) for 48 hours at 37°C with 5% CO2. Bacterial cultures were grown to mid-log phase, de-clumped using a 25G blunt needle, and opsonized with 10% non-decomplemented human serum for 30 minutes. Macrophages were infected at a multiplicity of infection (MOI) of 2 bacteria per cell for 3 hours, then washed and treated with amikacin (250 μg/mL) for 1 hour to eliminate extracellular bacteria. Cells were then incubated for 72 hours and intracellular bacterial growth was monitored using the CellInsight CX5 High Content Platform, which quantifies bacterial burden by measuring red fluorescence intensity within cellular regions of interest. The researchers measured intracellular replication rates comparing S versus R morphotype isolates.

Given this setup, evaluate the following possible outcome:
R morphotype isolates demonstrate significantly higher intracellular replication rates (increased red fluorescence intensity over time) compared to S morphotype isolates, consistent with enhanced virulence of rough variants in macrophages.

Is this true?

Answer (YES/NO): YES